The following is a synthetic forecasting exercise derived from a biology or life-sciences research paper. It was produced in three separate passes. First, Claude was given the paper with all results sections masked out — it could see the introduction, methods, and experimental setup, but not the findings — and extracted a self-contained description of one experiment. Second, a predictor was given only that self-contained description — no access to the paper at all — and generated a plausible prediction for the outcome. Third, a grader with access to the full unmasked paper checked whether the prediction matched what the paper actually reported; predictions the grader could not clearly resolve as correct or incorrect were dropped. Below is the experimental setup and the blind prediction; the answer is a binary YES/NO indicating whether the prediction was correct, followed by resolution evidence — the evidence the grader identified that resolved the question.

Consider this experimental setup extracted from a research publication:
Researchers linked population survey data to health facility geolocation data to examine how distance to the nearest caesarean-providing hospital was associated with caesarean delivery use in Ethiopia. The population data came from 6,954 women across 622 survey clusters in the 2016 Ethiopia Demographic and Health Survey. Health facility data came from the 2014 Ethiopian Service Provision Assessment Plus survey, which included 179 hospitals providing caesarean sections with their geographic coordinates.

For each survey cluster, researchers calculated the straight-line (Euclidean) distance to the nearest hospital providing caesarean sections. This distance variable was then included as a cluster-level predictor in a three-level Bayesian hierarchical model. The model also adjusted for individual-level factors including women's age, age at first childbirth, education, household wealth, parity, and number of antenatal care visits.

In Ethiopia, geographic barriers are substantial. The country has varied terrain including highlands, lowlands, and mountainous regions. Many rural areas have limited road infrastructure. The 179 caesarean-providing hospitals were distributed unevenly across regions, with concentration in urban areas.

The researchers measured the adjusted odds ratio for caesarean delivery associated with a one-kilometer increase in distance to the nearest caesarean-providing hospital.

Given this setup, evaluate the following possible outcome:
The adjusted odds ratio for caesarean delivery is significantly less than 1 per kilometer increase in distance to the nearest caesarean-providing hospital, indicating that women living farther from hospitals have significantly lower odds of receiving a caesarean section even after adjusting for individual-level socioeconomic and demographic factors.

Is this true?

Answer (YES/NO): YES